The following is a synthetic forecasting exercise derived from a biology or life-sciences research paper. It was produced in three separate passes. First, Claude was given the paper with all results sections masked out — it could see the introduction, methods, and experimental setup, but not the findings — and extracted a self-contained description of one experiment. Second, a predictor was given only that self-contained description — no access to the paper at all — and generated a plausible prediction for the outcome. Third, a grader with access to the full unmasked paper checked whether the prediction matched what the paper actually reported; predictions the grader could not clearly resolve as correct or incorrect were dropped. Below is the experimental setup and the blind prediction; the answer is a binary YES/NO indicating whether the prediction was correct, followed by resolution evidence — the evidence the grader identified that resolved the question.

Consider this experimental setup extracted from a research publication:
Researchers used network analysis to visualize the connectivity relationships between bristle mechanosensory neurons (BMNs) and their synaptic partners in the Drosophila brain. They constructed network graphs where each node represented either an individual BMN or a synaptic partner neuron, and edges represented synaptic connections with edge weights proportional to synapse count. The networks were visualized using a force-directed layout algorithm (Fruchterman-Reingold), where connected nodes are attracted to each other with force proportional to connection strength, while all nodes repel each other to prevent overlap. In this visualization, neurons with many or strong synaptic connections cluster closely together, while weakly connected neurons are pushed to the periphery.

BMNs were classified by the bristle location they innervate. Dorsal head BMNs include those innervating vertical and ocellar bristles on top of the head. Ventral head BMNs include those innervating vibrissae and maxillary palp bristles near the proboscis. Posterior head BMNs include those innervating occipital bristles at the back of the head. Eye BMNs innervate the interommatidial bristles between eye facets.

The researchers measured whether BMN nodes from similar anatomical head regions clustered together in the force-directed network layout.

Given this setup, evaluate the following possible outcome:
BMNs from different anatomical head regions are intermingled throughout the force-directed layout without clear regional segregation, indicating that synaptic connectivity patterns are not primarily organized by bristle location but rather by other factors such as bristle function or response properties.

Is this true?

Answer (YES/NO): NO